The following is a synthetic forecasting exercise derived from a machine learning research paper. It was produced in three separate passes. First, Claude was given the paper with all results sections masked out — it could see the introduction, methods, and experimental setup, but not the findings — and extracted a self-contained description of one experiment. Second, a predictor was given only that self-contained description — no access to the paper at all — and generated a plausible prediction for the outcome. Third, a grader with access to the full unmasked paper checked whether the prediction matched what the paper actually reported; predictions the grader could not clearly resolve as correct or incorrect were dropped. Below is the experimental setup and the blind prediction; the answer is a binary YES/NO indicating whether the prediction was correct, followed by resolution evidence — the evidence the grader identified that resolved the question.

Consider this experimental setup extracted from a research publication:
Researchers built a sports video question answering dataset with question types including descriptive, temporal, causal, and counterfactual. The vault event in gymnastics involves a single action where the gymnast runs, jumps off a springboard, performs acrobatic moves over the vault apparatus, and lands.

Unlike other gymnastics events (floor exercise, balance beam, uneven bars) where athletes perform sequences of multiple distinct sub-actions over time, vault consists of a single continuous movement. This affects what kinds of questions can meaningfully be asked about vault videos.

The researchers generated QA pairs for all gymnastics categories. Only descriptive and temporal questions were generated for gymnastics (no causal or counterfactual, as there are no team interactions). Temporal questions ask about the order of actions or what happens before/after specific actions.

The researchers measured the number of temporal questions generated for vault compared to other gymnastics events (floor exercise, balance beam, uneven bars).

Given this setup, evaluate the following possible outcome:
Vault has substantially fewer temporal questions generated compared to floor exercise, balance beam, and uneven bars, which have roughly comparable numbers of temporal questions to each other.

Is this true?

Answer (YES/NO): YES